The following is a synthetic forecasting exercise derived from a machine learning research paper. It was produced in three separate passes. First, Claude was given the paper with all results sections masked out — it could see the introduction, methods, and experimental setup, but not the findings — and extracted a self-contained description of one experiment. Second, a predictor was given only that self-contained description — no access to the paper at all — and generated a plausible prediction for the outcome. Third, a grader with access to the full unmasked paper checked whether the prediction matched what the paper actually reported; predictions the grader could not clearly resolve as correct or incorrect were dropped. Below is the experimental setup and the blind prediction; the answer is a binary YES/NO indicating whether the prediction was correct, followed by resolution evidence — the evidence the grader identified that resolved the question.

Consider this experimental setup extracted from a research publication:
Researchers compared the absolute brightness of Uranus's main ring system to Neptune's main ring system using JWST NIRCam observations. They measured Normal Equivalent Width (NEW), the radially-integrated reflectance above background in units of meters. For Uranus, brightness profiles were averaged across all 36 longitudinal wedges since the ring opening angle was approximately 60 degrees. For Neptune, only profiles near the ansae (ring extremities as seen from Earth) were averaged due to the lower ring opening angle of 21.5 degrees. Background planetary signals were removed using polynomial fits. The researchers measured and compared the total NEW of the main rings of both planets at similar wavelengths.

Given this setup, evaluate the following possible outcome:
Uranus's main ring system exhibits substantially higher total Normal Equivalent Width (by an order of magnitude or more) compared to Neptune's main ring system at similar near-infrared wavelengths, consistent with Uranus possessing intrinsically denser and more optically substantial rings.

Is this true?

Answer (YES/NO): YES